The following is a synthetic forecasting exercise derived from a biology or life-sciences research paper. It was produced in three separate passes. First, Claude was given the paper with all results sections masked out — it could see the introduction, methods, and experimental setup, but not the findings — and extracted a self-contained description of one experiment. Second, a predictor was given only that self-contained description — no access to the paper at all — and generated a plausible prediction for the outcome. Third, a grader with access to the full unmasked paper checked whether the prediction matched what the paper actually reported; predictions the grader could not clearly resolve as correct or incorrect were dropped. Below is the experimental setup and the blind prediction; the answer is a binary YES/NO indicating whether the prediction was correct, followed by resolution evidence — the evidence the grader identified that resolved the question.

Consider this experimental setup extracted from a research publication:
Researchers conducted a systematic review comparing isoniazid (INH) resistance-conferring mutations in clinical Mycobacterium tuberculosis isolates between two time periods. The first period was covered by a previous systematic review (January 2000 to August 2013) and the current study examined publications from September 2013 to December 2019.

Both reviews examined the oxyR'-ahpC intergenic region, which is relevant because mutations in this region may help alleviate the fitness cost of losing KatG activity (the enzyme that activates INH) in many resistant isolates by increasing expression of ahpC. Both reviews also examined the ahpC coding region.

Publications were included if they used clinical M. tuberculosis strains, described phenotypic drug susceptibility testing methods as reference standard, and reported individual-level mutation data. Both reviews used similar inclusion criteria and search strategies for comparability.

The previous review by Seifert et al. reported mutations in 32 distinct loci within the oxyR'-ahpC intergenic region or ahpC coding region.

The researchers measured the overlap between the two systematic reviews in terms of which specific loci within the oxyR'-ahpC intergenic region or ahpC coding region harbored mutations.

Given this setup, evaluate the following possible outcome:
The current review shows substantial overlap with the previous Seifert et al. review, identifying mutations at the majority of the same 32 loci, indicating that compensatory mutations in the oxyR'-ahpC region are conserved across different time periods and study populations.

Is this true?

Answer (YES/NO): NO